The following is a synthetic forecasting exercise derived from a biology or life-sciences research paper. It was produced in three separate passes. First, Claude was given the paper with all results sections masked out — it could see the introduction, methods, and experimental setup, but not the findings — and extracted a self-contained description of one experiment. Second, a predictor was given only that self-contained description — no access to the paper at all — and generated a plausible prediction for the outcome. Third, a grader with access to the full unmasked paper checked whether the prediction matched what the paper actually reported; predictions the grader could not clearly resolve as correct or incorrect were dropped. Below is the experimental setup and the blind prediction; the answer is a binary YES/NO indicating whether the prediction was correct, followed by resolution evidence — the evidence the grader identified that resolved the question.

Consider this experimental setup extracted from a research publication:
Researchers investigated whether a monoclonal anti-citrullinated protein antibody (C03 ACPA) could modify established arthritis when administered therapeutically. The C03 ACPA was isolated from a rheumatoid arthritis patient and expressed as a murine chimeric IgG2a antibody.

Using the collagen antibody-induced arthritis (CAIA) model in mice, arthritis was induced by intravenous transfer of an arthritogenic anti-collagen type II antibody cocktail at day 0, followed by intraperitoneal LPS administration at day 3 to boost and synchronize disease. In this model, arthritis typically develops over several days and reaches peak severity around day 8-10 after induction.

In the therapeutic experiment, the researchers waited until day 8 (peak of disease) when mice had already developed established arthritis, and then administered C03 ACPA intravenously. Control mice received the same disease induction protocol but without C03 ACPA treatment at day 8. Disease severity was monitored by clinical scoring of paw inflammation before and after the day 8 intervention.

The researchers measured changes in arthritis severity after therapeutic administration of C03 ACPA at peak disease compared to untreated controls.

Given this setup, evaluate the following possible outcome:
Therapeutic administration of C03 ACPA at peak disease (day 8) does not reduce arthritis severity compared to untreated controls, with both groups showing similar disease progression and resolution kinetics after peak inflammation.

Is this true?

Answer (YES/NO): NO